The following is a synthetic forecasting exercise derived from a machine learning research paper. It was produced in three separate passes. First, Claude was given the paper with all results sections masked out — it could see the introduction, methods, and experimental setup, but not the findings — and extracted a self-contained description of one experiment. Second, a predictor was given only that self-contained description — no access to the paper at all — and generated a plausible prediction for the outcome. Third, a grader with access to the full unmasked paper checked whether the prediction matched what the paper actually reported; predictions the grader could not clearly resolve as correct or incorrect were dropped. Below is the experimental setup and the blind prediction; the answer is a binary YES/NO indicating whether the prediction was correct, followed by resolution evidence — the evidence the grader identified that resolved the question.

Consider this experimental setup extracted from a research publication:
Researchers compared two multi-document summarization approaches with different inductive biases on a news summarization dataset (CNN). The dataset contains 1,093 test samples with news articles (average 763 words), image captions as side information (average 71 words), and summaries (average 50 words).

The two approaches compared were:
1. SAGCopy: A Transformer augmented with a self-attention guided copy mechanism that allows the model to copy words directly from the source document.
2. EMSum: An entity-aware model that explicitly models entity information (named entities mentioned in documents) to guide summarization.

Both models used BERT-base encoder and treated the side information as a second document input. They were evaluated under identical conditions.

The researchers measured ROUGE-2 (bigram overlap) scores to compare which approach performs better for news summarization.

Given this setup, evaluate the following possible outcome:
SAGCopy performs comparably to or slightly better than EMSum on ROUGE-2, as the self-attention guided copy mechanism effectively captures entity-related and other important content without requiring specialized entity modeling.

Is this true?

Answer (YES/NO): NO